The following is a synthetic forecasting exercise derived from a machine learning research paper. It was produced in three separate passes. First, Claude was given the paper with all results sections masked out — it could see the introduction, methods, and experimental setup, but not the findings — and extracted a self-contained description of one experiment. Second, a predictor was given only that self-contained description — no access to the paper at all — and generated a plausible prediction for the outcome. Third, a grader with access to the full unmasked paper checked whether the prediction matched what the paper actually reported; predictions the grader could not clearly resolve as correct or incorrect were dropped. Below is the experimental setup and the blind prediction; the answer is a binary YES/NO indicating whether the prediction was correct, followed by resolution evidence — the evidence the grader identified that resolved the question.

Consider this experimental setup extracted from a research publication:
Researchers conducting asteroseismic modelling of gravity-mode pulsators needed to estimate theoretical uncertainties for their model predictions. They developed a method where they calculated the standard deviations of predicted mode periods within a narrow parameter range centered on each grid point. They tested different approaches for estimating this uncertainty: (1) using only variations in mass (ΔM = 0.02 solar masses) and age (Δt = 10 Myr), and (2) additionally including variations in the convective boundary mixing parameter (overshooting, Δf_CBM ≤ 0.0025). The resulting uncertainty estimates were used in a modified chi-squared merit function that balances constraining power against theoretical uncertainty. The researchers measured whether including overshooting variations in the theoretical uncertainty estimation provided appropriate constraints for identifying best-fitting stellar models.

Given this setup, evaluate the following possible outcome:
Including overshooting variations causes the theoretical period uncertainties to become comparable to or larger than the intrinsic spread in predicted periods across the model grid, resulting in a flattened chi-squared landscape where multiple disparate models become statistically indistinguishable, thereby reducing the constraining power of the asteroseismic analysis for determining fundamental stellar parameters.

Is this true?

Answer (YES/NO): YES